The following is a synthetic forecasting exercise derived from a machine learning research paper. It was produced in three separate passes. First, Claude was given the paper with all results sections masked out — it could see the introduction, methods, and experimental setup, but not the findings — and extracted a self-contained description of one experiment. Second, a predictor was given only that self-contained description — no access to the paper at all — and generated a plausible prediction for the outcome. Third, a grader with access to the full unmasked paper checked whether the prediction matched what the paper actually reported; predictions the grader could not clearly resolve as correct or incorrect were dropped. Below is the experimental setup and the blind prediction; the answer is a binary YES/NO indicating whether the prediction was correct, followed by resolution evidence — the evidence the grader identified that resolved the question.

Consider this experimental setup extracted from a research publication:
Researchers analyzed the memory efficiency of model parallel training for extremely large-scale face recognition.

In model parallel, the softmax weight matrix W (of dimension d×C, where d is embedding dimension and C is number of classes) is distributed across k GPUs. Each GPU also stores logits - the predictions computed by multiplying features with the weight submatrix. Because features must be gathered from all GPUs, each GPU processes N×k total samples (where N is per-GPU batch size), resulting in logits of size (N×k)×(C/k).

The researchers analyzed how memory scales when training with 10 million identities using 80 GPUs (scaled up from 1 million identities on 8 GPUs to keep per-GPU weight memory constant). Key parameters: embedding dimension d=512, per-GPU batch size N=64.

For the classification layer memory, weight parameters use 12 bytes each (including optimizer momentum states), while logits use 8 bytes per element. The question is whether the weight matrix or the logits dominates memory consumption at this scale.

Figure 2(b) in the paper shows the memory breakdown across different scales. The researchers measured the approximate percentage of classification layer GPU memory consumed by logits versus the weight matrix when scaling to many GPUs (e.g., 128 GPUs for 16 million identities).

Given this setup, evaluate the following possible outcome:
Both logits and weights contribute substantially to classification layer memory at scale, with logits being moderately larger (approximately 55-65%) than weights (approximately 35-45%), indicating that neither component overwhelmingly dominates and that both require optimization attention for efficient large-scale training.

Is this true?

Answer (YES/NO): NO